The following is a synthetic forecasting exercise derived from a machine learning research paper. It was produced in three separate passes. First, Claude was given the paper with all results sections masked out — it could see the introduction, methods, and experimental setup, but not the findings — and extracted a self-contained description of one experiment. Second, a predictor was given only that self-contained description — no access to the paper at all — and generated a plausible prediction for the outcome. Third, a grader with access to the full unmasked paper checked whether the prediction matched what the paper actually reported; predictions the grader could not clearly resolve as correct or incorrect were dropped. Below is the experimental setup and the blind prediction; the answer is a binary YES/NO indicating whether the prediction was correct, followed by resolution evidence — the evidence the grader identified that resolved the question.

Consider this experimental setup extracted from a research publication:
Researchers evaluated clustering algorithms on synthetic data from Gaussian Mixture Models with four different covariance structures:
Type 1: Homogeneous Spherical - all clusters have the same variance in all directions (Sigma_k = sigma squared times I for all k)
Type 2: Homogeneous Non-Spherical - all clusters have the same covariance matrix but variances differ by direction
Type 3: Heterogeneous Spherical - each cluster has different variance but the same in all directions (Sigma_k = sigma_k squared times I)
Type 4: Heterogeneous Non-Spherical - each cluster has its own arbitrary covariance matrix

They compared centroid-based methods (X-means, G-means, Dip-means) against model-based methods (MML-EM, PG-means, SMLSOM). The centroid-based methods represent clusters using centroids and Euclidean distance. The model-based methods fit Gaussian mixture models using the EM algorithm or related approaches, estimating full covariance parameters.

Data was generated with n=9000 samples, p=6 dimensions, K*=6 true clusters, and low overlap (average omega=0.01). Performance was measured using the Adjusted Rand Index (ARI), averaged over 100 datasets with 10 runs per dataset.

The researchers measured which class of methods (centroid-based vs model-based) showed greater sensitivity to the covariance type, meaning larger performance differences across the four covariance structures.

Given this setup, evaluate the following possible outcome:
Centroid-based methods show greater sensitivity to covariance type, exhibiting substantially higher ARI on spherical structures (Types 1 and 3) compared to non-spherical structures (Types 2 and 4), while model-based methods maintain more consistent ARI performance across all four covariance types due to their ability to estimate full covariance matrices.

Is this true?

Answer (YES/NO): NO